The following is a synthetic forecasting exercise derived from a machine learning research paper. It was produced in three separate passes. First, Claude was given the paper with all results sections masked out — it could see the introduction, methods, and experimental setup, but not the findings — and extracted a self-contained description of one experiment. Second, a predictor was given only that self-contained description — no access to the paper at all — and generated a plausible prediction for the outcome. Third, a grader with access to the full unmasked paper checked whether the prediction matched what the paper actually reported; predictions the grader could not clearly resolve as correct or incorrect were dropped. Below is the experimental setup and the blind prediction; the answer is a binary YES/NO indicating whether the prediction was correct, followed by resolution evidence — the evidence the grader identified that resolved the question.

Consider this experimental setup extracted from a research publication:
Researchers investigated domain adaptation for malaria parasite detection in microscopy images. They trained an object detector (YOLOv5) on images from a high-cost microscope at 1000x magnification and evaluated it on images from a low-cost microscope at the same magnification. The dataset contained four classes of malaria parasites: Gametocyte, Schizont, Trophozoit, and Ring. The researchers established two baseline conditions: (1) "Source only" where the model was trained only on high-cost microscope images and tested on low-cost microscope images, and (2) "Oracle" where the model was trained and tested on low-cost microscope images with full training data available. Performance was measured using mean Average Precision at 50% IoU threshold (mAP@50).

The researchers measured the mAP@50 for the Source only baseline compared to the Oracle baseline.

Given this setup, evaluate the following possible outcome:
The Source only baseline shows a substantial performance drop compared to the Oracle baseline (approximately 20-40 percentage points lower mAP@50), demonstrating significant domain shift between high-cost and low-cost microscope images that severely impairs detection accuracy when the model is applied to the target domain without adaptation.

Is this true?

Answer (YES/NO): YES